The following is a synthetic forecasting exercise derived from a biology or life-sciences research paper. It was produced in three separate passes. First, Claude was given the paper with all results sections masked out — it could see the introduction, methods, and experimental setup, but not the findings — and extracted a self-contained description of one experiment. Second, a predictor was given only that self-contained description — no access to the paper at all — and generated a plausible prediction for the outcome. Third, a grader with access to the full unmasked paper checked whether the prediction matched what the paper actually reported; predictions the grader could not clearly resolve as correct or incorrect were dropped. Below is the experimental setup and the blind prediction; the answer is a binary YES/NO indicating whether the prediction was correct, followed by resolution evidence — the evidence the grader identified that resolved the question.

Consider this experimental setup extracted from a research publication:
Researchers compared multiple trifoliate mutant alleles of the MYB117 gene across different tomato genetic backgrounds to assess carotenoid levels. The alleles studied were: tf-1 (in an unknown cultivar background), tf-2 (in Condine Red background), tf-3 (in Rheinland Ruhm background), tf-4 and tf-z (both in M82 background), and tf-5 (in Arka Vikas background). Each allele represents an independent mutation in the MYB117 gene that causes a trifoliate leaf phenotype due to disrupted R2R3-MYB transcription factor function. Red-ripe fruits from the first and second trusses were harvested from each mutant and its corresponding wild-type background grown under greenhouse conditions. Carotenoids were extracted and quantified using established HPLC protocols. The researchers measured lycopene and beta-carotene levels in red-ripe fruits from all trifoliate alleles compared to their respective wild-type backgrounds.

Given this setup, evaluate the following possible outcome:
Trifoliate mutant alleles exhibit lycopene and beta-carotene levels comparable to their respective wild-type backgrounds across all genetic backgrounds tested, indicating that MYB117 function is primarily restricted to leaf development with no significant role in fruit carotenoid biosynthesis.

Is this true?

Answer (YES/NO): NO